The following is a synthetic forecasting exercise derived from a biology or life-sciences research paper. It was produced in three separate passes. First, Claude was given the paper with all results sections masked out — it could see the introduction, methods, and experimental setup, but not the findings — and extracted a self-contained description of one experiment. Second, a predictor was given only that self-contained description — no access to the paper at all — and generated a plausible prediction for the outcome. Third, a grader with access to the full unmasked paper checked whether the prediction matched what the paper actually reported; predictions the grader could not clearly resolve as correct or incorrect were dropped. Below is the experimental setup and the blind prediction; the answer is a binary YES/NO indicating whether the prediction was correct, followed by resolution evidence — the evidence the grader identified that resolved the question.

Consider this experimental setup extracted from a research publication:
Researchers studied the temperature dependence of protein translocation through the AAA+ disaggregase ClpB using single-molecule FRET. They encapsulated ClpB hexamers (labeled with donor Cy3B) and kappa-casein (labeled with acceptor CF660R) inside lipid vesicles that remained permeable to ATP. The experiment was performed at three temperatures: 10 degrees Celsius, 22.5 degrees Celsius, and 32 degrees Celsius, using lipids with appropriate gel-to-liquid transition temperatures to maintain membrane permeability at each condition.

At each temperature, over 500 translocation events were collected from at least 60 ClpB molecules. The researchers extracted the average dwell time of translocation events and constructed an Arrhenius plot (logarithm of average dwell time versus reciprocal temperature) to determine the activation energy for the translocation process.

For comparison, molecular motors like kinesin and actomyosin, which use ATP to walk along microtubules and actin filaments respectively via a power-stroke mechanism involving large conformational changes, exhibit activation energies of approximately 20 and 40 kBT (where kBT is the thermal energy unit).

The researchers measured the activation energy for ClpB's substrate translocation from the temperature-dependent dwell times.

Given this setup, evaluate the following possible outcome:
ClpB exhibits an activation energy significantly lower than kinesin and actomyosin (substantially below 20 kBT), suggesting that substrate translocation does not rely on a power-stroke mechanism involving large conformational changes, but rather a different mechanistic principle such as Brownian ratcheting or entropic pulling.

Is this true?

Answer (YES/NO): YES